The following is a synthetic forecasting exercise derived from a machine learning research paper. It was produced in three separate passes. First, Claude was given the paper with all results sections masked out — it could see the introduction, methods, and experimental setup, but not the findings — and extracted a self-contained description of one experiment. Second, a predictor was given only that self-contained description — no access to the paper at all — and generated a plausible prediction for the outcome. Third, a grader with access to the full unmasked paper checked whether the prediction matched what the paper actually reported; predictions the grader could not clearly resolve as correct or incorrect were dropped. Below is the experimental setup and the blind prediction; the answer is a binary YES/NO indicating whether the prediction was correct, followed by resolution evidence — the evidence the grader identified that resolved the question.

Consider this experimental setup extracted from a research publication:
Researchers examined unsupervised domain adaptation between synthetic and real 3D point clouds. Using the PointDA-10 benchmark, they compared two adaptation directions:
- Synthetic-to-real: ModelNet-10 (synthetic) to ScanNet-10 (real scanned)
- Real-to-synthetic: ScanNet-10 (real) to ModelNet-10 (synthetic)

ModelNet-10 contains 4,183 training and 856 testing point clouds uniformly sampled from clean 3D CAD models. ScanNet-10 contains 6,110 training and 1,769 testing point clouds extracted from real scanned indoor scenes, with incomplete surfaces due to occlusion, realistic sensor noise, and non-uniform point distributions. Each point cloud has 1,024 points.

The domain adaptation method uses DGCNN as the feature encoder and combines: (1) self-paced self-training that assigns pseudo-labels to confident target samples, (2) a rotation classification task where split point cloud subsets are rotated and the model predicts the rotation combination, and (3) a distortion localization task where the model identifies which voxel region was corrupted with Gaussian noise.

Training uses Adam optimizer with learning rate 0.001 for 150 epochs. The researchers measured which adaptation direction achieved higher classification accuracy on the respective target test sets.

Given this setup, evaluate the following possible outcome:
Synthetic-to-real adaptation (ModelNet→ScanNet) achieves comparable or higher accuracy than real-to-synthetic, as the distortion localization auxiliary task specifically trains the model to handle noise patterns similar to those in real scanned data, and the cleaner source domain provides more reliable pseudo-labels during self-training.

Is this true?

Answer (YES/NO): NO